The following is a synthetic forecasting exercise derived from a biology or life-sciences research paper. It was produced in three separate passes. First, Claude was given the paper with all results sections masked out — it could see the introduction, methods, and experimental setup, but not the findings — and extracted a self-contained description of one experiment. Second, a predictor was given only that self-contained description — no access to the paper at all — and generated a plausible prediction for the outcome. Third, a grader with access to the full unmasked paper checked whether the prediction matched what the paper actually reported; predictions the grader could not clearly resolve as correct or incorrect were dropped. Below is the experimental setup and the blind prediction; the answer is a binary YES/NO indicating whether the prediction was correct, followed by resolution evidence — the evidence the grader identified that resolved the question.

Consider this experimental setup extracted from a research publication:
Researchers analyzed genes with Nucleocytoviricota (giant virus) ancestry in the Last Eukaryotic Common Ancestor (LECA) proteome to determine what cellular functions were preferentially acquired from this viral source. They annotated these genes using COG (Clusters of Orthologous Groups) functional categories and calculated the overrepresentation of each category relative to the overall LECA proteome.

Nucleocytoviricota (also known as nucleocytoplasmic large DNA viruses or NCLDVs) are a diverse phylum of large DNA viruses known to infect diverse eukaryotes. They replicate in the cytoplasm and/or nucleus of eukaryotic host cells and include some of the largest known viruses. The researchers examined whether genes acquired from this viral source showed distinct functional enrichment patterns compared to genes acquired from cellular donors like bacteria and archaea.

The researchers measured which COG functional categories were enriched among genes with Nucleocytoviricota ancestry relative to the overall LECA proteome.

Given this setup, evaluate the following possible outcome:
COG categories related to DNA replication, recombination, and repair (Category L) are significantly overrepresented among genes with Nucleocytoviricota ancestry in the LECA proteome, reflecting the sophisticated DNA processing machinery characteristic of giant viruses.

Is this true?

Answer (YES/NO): NO